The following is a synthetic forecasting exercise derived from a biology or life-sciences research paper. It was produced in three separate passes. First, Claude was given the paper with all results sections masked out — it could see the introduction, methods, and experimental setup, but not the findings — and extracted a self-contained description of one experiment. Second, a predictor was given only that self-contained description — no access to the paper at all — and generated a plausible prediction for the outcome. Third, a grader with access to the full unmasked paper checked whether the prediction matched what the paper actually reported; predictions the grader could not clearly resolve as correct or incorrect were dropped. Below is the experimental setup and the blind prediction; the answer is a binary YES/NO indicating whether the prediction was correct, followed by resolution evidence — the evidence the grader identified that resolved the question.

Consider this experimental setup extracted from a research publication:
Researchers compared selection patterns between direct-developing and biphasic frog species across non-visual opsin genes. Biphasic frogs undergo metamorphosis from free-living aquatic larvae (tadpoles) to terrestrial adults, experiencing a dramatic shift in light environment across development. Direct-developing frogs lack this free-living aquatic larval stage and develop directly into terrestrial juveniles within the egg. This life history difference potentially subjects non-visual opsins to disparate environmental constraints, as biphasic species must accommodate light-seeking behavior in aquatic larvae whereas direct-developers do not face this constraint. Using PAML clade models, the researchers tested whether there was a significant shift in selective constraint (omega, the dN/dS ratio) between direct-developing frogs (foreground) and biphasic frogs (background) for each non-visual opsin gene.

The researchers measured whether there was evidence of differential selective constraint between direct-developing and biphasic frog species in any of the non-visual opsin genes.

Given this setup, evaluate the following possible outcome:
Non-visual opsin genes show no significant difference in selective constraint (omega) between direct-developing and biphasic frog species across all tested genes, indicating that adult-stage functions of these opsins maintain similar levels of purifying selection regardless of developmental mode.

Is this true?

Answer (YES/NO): NO